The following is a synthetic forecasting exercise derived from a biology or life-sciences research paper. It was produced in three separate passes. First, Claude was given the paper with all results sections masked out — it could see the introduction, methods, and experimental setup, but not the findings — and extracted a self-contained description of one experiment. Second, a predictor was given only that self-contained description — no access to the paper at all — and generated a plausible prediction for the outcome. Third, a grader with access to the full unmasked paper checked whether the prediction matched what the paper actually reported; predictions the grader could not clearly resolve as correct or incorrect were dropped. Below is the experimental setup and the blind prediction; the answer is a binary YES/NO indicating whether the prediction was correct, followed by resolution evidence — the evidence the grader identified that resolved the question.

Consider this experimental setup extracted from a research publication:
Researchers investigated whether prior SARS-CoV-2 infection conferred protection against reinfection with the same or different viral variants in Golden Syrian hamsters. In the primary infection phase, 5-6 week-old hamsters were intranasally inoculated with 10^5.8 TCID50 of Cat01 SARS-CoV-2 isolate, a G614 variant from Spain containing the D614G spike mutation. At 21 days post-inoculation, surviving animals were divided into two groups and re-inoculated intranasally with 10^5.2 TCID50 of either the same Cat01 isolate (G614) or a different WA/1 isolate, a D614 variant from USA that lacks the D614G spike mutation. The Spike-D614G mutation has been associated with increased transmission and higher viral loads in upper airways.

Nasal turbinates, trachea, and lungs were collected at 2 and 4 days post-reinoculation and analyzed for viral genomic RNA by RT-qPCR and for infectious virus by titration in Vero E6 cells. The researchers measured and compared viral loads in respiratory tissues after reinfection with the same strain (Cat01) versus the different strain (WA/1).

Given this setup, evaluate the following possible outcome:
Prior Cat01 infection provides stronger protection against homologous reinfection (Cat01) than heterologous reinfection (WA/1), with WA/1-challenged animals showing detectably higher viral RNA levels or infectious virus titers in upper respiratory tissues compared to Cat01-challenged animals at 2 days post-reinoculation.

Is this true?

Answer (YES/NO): NO